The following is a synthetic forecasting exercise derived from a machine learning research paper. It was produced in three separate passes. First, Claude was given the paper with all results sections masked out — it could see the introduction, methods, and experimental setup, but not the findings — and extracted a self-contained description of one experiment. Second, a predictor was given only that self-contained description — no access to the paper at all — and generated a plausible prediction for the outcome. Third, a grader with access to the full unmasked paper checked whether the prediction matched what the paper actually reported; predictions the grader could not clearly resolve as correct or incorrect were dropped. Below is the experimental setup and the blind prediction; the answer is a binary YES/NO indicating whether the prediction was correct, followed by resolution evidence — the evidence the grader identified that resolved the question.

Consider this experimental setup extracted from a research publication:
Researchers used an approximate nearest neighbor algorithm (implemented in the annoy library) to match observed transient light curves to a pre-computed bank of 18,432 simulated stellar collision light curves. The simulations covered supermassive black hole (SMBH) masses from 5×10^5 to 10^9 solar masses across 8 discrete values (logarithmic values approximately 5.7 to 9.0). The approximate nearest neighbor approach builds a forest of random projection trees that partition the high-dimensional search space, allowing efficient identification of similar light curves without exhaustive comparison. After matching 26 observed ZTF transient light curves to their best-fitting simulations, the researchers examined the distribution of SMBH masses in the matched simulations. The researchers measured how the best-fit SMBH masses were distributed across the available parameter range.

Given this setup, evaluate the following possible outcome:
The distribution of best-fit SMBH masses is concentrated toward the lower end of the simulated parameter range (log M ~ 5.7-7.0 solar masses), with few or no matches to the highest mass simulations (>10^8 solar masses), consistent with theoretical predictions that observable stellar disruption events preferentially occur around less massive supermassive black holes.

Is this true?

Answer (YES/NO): NO